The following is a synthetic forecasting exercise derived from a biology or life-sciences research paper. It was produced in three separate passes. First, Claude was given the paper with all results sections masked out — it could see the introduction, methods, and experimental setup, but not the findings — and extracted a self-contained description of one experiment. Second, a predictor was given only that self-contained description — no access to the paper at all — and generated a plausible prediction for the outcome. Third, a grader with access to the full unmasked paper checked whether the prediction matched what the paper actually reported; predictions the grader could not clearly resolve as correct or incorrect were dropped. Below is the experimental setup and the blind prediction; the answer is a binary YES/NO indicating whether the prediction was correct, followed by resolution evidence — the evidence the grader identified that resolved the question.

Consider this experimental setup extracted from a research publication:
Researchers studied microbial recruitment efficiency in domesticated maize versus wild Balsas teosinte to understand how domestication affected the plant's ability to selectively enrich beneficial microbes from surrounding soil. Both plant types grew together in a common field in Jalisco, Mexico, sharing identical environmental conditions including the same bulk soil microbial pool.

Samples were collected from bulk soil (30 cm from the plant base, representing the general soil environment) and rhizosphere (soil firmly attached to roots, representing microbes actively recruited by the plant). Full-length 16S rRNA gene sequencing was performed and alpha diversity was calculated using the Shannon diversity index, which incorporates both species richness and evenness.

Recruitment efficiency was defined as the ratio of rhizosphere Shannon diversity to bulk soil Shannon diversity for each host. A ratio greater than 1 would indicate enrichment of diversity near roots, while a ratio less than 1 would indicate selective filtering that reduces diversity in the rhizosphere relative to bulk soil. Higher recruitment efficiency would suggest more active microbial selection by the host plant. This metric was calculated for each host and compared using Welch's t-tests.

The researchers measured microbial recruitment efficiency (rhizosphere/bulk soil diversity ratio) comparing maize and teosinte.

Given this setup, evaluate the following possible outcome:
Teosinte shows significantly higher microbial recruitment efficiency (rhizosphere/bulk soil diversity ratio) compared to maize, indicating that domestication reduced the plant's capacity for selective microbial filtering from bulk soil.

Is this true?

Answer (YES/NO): YES